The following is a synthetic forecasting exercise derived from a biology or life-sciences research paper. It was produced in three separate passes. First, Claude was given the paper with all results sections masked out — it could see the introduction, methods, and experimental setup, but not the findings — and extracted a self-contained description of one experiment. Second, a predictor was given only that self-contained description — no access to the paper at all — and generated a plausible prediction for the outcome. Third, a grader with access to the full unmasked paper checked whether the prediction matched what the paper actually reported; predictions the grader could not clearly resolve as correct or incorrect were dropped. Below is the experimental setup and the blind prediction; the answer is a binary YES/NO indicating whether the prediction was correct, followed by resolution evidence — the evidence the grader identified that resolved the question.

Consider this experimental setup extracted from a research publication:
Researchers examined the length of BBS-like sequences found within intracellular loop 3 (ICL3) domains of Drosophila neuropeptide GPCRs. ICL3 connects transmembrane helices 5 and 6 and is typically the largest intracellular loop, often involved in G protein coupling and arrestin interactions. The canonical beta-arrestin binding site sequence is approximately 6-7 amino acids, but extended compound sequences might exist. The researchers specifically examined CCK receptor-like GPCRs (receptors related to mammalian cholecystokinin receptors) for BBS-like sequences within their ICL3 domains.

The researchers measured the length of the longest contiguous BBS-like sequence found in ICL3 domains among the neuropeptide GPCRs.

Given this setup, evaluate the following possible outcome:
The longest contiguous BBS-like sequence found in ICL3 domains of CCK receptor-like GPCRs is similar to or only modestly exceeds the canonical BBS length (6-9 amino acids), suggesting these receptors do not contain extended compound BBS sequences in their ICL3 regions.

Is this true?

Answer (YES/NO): NO